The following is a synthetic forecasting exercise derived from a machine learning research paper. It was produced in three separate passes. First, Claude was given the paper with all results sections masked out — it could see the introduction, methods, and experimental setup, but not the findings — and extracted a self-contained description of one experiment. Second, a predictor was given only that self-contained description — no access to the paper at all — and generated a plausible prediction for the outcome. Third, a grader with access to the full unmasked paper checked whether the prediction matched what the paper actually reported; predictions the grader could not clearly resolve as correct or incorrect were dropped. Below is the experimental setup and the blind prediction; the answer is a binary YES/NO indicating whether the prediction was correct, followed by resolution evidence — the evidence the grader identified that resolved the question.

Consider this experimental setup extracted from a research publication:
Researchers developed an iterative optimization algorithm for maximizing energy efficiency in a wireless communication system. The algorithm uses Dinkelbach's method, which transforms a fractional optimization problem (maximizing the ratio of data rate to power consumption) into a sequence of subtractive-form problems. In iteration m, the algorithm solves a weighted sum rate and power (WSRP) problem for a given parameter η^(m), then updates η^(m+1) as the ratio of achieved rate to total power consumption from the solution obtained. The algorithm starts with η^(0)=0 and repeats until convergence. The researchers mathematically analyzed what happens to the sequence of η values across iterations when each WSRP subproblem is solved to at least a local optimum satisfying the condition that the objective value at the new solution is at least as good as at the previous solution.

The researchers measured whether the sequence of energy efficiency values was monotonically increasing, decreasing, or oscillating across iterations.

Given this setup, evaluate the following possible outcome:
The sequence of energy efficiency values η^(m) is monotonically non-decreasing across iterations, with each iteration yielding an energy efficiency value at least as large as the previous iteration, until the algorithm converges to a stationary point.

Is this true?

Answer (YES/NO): YES